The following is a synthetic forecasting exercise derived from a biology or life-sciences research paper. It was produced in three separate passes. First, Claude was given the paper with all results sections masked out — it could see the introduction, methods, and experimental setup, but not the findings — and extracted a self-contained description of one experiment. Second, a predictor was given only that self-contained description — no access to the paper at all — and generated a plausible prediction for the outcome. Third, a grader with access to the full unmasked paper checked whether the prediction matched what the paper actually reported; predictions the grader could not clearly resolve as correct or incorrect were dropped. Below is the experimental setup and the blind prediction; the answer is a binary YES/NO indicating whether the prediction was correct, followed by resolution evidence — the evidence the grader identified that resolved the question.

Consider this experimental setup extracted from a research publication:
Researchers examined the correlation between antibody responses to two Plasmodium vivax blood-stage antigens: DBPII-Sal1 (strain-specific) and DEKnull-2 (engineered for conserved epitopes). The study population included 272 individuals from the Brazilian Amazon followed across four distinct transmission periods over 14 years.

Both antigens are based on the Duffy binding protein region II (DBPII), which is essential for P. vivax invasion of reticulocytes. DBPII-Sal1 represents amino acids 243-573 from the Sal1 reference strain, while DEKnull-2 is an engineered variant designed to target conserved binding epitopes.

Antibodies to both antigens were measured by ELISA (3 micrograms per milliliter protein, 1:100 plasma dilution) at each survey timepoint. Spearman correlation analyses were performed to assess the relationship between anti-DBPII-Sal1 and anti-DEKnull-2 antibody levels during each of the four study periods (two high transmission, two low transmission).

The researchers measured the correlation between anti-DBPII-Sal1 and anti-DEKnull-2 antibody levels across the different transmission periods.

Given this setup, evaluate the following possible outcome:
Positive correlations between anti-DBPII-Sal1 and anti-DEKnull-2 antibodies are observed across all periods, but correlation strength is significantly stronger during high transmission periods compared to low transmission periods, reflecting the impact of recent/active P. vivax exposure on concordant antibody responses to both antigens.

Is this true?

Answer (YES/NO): NO